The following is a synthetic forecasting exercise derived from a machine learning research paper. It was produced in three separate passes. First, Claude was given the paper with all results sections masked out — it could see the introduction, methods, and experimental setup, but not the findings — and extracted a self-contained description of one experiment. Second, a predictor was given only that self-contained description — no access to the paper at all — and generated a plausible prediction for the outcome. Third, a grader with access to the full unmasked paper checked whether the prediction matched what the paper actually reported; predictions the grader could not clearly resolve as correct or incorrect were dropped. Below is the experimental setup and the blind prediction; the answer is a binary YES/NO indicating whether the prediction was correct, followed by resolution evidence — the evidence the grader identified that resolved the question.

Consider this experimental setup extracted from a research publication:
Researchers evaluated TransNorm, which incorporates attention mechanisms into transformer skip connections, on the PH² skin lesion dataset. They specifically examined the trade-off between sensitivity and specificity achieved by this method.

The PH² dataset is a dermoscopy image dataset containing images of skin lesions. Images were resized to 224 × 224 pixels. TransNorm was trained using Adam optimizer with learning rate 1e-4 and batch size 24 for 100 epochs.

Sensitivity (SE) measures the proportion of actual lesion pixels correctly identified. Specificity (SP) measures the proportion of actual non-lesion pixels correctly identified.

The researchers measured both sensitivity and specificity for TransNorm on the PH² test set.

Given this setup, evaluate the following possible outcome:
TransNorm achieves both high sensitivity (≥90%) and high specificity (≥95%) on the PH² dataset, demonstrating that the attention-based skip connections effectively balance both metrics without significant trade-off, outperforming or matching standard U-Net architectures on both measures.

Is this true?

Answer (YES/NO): YES